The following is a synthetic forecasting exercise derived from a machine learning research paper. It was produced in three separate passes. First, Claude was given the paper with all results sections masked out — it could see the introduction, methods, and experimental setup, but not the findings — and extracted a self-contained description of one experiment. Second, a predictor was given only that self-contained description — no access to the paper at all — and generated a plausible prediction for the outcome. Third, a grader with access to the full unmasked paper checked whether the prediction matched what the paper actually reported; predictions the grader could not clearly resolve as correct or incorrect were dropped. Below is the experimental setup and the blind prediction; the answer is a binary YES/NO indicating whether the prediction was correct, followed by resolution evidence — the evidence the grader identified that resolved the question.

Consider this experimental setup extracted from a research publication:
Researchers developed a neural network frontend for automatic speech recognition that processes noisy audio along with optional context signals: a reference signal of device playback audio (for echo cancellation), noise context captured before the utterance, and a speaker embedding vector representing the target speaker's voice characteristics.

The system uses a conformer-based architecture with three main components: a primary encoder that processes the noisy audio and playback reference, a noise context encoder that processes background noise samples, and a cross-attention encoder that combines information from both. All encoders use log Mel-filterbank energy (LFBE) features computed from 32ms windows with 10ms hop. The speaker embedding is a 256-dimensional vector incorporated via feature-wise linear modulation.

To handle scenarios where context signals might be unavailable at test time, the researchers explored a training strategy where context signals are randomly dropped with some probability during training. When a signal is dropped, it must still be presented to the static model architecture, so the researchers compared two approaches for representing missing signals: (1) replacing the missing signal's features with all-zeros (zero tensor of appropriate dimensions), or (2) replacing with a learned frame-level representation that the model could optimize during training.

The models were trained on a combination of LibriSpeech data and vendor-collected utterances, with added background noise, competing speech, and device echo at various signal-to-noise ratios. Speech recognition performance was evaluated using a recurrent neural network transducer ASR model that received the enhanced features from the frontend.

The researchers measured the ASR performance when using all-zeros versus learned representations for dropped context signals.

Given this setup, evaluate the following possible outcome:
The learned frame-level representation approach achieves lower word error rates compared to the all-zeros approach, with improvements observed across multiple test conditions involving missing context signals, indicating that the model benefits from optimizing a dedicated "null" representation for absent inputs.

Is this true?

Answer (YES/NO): NO